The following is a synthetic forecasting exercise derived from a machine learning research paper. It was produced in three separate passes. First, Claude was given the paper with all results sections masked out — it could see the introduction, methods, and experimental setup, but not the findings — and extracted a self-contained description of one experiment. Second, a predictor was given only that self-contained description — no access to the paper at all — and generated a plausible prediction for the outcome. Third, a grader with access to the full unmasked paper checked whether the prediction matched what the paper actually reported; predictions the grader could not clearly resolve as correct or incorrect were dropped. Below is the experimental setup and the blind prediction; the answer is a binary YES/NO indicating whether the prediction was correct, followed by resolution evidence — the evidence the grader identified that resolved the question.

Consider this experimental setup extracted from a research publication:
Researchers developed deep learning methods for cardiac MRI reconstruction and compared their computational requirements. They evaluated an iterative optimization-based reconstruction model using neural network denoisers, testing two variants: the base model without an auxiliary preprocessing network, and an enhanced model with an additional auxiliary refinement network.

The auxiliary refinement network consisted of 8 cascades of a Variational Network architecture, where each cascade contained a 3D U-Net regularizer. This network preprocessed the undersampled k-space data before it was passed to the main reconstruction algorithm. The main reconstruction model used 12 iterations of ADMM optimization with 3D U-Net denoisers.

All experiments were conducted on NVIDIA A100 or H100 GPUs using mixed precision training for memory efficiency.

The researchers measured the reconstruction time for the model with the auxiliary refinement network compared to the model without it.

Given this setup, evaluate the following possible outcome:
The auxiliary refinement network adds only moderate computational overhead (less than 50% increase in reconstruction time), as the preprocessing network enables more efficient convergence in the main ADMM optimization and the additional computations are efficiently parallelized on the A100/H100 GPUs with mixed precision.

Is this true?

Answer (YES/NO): YES